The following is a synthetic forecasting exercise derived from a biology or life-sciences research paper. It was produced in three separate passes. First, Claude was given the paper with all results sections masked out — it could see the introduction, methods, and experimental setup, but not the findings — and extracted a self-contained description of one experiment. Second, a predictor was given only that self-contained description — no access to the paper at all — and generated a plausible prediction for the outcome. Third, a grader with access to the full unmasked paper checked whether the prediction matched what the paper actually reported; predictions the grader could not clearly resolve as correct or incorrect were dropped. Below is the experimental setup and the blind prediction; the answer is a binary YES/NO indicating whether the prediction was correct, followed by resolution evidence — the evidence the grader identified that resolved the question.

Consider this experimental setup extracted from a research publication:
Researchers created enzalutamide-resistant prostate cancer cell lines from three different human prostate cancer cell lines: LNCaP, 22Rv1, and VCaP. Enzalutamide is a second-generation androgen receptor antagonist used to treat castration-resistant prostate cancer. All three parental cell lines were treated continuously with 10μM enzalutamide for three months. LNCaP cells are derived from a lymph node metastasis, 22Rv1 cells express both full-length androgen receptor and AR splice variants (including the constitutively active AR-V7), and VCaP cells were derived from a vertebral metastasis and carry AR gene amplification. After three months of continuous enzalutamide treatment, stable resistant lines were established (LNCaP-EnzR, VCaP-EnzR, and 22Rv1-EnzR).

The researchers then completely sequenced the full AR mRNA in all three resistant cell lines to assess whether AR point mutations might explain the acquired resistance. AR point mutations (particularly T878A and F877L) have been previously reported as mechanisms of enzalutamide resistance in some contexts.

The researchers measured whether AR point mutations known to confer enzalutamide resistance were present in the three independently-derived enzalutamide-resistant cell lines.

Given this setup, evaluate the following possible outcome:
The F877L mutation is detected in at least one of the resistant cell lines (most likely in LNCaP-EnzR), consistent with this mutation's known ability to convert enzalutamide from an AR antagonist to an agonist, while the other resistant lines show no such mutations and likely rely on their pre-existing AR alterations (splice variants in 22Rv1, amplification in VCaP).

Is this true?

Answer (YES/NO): NO